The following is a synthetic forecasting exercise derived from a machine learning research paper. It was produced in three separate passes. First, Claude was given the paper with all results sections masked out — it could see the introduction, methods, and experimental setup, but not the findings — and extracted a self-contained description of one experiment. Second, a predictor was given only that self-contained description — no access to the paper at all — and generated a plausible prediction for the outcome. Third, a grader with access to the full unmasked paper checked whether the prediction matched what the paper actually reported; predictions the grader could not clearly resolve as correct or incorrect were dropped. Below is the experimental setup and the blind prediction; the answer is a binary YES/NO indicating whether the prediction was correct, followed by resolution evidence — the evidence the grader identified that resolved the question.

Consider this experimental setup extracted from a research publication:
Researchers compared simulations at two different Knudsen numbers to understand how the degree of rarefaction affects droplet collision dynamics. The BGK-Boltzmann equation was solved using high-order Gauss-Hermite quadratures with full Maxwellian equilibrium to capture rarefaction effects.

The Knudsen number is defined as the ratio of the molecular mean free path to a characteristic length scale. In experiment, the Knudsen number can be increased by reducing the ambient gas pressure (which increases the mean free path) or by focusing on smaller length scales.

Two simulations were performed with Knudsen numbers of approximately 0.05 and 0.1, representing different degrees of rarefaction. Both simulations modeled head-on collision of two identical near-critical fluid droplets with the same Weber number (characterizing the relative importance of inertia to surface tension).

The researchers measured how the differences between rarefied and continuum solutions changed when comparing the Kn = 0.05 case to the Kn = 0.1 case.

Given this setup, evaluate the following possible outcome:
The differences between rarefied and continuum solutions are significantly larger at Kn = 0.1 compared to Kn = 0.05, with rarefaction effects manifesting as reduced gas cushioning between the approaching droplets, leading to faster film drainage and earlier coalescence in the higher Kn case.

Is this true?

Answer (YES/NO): YES